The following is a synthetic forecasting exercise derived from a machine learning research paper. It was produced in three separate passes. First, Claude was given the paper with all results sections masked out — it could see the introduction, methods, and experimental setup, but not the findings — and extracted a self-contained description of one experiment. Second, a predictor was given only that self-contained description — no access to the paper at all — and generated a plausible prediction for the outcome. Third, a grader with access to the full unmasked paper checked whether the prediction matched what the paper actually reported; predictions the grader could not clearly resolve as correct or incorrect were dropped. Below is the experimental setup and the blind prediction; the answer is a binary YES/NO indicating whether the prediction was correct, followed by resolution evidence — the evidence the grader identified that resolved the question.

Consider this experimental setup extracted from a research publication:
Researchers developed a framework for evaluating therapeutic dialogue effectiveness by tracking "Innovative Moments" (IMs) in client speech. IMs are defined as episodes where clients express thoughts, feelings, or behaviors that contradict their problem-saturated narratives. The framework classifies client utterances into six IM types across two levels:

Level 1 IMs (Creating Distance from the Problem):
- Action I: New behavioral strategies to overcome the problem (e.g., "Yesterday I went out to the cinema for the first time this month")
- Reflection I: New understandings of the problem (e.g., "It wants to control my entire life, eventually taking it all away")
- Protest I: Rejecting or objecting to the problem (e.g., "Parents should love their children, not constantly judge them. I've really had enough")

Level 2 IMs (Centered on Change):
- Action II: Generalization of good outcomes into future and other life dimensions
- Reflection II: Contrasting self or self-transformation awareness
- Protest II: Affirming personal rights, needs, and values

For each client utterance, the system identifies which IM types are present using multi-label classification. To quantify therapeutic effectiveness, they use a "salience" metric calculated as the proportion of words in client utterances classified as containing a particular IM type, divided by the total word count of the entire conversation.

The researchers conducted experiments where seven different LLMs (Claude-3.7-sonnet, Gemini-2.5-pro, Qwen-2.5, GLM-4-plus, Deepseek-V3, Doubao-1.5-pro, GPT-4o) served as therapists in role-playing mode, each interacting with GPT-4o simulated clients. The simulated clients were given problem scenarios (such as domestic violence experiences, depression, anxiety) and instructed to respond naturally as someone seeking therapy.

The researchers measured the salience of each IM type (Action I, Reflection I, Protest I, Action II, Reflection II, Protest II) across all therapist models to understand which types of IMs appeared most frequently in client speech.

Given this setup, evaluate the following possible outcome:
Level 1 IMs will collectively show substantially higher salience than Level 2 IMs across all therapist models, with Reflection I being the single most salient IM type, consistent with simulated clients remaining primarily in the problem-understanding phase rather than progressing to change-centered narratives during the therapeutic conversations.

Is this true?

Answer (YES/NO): NO